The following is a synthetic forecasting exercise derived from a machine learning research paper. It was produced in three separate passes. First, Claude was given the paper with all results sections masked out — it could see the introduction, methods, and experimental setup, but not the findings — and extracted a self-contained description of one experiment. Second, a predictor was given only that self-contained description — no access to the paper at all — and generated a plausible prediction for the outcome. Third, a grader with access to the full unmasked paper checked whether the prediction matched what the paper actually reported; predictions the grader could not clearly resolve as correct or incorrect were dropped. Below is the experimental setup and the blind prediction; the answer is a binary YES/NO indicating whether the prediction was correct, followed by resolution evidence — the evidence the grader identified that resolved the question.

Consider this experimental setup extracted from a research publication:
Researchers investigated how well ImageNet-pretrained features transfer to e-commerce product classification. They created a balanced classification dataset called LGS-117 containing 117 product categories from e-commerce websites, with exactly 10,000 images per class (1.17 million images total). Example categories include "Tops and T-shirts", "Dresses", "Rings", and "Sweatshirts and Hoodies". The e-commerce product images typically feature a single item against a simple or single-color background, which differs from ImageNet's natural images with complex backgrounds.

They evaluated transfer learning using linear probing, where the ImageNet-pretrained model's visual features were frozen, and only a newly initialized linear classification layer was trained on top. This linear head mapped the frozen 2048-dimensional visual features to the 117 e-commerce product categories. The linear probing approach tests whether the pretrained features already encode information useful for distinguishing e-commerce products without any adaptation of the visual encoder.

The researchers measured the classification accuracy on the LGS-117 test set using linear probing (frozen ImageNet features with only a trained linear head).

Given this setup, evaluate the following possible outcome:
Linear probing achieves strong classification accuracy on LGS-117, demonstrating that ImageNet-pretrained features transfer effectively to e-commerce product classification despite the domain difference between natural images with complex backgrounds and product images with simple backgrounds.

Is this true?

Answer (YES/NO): NO